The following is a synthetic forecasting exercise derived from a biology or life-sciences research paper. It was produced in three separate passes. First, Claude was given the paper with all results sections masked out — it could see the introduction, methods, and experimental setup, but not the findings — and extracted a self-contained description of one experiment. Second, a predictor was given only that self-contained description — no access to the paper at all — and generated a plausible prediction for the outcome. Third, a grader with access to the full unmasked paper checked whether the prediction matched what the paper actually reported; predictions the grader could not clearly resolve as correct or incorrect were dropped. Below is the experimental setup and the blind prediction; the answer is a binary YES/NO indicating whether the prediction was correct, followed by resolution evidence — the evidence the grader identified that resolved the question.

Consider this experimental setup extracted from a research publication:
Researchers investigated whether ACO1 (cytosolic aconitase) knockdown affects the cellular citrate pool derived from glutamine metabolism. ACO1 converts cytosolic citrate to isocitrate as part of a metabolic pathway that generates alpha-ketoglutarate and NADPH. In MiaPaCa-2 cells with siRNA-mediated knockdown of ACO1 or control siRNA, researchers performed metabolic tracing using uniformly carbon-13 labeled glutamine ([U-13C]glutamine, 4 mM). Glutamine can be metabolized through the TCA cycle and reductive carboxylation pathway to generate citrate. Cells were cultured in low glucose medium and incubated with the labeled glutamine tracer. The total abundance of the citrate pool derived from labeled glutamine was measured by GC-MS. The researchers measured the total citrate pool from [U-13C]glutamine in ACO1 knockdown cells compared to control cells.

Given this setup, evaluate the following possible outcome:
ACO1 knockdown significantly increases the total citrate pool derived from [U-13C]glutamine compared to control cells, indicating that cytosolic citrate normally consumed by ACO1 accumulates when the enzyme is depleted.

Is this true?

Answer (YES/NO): NO